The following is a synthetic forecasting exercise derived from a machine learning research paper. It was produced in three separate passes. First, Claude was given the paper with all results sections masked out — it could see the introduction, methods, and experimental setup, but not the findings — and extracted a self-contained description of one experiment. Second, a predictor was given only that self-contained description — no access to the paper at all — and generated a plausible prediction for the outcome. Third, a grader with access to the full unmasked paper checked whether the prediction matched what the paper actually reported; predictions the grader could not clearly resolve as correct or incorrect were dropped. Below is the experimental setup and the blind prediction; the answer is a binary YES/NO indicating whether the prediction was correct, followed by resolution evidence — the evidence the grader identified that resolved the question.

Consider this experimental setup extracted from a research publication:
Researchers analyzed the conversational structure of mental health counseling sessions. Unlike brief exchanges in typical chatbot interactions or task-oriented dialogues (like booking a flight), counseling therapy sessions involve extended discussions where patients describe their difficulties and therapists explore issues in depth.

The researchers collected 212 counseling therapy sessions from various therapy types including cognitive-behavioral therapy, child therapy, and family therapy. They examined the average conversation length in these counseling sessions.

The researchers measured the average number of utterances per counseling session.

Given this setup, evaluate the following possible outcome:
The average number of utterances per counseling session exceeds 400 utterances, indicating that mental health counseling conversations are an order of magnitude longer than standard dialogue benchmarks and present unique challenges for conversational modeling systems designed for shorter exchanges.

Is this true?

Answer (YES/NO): NO